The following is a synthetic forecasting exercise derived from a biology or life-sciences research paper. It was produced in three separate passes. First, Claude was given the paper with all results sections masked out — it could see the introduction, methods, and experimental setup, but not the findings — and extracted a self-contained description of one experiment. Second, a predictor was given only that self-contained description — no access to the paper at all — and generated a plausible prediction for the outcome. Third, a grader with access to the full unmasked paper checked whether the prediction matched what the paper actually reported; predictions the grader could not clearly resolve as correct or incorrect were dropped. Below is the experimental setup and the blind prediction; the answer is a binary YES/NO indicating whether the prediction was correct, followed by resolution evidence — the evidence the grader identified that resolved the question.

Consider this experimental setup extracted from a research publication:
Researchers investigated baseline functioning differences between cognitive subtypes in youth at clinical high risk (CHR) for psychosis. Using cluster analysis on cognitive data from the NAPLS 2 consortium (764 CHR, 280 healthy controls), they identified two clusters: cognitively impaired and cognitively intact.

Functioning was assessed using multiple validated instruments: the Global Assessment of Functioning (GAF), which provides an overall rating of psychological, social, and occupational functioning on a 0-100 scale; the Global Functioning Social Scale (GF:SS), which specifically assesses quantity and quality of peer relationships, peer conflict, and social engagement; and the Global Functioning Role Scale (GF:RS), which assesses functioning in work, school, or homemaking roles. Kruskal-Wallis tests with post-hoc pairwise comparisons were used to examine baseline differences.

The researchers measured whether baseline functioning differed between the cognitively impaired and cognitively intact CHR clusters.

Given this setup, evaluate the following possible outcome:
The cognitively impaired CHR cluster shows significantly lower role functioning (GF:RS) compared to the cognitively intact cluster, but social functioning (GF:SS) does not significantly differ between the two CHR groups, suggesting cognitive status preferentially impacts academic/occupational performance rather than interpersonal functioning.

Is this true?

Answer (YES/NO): NO